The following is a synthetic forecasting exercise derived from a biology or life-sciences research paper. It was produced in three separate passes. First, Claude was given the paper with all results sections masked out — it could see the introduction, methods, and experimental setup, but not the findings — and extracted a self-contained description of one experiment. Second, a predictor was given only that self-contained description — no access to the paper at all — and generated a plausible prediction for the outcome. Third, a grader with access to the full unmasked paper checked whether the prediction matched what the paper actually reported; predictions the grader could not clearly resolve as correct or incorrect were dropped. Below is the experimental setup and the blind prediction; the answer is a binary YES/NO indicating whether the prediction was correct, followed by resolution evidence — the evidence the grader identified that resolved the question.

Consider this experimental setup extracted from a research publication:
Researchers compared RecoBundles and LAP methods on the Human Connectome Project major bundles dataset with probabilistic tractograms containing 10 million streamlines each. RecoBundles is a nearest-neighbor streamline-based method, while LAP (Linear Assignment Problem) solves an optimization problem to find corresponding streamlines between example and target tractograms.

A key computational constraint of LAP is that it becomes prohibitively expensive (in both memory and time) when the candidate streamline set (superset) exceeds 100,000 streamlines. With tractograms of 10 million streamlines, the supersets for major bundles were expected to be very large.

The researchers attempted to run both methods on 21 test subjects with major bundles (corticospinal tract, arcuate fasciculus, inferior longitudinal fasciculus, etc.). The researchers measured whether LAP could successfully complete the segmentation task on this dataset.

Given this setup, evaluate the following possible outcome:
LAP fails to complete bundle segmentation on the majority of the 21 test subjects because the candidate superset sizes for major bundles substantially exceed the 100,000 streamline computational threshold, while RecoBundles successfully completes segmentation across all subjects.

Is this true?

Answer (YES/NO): YES